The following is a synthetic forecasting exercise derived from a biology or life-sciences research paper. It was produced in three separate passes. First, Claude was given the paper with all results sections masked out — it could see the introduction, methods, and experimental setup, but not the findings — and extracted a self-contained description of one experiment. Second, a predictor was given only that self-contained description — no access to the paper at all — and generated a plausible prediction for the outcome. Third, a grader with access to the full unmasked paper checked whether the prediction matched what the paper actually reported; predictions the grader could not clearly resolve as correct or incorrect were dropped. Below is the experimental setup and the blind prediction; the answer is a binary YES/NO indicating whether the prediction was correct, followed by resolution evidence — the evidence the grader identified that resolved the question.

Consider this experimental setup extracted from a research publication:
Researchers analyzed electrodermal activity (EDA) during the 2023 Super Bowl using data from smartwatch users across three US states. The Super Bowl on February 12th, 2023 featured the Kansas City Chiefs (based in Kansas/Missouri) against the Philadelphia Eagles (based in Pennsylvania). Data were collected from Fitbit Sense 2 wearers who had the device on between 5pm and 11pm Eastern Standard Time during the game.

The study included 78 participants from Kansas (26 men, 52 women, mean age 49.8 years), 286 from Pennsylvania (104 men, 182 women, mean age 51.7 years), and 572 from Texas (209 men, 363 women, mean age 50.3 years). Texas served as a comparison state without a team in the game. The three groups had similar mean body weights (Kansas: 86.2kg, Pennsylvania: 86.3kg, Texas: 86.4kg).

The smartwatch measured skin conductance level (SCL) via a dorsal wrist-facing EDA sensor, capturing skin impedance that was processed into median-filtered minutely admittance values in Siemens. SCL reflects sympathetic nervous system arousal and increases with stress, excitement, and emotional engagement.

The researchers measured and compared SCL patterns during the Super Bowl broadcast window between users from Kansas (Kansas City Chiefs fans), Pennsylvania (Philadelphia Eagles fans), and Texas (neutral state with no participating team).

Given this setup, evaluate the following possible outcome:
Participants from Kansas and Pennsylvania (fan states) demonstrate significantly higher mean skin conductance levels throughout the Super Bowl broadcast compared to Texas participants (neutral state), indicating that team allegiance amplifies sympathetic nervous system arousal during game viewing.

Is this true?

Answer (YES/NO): NO